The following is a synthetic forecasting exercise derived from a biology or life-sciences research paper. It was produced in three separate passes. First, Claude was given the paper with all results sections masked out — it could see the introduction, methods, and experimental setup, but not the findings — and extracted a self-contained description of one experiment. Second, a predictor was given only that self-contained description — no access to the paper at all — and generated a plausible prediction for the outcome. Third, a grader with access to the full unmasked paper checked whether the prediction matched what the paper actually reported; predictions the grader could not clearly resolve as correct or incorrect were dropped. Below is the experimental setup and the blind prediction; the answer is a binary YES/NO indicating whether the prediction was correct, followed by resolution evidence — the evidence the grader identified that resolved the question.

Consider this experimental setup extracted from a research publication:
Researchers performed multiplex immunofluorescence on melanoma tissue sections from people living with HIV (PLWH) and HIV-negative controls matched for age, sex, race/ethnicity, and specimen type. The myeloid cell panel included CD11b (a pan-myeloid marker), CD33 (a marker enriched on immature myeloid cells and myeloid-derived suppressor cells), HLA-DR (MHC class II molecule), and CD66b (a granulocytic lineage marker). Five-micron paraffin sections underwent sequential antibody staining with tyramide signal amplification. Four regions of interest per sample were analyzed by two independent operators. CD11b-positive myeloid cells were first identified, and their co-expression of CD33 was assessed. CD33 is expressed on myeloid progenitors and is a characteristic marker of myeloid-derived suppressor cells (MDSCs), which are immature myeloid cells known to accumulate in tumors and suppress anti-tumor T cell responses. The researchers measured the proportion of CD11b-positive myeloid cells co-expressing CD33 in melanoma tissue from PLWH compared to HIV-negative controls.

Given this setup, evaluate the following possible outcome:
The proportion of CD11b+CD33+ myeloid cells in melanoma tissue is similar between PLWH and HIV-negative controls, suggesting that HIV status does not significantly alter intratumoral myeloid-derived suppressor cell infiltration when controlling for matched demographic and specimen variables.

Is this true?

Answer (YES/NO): NO